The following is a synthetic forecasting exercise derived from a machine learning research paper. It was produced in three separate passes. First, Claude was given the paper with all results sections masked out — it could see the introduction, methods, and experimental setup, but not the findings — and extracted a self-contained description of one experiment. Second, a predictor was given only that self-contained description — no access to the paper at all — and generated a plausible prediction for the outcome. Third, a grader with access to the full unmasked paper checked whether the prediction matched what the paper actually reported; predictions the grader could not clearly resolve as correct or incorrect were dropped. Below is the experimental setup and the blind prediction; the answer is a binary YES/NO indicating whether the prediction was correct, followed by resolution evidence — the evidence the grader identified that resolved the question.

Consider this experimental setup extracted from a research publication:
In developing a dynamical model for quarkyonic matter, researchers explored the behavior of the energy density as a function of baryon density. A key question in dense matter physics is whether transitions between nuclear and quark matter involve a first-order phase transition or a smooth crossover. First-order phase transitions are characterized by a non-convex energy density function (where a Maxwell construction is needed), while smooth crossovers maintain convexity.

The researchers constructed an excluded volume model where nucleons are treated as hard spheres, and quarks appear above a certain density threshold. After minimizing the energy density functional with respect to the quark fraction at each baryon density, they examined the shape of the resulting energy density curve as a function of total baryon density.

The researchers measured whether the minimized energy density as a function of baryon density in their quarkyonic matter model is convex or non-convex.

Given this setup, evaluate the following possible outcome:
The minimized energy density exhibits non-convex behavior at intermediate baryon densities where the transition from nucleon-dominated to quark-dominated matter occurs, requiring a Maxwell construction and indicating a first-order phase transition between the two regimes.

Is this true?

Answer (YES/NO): NO